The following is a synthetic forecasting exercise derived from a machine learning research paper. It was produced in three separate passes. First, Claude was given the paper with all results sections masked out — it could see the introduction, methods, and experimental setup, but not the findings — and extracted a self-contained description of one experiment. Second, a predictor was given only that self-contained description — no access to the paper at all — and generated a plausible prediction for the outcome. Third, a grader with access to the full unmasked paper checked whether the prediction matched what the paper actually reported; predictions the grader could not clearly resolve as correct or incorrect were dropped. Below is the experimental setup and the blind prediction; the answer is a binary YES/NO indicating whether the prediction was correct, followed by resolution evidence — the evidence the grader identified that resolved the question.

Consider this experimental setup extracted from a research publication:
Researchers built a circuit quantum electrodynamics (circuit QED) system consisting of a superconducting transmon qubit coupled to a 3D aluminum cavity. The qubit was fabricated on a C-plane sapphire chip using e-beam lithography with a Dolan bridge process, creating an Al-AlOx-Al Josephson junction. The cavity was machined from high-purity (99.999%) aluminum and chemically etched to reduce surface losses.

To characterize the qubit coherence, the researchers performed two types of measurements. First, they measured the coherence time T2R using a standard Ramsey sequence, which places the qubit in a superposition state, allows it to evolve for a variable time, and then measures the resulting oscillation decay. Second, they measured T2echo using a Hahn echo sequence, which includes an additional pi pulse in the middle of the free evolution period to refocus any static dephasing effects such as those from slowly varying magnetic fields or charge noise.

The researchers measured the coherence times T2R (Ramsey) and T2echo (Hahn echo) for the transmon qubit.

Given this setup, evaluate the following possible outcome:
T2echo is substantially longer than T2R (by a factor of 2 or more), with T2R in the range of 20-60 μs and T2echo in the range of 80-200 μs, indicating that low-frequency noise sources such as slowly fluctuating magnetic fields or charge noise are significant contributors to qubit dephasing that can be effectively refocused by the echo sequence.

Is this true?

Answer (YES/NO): NO